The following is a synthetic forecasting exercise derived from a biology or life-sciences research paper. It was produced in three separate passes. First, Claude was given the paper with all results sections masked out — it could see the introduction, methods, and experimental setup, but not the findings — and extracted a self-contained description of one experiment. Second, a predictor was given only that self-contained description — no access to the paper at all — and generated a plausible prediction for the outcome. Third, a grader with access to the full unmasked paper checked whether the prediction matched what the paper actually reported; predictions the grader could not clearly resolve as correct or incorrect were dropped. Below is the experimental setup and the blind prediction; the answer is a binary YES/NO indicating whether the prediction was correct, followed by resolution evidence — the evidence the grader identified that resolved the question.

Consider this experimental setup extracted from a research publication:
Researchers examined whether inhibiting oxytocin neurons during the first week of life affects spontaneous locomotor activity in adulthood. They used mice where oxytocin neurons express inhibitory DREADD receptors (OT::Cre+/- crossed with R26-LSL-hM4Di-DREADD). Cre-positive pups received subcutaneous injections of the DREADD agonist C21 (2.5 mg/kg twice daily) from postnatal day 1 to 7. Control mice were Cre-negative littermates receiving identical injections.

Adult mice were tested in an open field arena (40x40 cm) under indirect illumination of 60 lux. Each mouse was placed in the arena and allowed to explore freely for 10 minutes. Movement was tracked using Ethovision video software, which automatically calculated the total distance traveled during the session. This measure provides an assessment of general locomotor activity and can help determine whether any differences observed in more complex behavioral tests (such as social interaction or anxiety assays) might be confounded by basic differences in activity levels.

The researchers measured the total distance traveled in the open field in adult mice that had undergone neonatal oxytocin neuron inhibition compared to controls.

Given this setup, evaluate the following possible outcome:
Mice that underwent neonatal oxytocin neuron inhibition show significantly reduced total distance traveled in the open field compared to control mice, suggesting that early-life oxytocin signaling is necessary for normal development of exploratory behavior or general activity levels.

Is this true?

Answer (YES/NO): NO